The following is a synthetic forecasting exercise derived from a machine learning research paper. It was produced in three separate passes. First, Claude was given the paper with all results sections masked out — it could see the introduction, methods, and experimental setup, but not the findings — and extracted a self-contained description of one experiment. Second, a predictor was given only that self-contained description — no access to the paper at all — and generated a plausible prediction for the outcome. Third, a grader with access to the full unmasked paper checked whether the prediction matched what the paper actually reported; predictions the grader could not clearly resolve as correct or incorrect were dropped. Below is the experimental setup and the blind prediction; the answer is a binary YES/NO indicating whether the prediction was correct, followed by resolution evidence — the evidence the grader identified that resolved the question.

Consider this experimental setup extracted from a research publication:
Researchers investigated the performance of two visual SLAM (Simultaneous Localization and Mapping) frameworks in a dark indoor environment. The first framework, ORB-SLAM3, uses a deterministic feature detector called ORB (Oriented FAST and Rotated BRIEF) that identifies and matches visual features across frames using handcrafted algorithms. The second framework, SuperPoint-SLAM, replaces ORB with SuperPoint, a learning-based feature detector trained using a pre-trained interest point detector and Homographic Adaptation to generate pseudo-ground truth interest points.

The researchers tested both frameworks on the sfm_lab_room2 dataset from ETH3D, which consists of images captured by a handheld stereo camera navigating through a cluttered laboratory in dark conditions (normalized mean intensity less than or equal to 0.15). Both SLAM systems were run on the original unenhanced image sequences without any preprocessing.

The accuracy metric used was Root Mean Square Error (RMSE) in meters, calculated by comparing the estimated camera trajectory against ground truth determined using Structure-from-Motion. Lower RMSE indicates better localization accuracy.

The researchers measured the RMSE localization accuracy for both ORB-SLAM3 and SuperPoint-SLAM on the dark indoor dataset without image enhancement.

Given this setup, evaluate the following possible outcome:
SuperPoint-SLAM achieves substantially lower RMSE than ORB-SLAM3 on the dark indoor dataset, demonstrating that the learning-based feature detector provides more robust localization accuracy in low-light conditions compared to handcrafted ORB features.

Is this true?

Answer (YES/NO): NO